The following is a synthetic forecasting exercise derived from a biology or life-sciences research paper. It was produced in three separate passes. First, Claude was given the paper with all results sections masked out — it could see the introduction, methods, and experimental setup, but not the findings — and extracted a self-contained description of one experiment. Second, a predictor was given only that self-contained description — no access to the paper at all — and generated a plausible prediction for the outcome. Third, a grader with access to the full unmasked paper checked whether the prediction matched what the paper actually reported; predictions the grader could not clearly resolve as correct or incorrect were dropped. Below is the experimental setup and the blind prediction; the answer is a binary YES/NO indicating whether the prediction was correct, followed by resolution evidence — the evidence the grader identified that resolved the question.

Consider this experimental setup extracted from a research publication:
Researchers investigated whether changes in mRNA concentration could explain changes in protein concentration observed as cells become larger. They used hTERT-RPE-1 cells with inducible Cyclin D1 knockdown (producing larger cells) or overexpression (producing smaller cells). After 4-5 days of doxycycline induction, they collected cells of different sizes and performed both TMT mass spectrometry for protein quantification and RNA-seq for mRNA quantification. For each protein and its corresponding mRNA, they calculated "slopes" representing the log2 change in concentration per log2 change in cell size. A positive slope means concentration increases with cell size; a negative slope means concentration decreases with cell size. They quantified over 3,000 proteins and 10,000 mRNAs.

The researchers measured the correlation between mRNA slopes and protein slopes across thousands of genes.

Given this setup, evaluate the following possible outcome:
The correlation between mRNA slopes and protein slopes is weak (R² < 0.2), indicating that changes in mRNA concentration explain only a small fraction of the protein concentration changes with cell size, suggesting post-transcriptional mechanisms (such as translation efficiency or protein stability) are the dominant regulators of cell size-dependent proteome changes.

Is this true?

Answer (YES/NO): NO